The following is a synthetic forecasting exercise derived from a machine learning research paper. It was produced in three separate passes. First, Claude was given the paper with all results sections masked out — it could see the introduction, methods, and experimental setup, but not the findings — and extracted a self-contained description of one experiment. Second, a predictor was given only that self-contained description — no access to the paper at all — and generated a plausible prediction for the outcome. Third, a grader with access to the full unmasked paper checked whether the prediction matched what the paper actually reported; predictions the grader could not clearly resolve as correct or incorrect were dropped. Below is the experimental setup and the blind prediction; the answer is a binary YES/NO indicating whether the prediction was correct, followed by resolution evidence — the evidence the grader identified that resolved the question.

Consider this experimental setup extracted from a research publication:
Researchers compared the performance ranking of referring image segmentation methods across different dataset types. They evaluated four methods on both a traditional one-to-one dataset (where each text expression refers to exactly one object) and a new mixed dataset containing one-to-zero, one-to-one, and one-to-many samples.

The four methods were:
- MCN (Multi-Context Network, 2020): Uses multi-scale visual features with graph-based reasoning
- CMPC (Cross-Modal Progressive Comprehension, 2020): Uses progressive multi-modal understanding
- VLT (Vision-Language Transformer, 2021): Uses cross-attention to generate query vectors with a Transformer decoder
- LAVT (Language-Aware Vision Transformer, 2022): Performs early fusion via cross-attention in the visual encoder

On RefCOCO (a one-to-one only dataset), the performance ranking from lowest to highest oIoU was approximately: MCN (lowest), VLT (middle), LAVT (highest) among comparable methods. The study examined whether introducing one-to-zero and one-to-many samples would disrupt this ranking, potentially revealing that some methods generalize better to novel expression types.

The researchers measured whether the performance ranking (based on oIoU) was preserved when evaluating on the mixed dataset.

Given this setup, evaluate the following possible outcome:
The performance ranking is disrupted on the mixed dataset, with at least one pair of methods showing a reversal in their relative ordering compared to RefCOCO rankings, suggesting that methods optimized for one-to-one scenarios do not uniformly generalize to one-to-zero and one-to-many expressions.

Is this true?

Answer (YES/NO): NO